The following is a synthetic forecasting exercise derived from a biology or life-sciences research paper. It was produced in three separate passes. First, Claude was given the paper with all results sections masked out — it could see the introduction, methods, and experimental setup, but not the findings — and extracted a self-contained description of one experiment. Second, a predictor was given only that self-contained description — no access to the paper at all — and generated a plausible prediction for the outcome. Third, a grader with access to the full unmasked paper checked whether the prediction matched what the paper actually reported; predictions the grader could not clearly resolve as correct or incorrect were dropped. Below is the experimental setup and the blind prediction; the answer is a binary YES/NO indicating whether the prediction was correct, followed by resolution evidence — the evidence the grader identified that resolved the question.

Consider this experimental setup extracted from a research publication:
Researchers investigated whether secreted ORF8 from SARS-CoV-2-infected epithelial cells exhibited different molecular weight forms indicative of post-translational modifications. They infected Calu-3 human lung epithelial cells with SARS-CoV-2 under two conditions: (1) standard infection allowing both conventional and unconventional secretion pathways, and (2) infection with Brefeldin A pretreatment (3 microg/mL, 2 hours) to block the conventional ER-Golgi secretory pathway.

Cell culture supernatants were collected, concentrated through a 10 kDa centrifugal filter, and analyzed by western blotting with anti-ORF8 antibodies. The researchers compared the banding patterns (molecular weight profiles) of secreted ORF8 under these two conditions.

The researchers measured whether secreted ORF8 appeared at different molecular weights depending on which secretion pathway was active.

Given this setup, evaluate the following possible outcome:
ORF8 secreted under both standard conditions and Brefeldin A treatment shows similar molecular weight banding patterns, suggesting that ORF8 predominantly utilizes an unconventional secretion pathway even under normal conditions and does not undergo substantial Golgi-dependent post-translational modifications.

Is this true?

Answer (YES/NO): NO